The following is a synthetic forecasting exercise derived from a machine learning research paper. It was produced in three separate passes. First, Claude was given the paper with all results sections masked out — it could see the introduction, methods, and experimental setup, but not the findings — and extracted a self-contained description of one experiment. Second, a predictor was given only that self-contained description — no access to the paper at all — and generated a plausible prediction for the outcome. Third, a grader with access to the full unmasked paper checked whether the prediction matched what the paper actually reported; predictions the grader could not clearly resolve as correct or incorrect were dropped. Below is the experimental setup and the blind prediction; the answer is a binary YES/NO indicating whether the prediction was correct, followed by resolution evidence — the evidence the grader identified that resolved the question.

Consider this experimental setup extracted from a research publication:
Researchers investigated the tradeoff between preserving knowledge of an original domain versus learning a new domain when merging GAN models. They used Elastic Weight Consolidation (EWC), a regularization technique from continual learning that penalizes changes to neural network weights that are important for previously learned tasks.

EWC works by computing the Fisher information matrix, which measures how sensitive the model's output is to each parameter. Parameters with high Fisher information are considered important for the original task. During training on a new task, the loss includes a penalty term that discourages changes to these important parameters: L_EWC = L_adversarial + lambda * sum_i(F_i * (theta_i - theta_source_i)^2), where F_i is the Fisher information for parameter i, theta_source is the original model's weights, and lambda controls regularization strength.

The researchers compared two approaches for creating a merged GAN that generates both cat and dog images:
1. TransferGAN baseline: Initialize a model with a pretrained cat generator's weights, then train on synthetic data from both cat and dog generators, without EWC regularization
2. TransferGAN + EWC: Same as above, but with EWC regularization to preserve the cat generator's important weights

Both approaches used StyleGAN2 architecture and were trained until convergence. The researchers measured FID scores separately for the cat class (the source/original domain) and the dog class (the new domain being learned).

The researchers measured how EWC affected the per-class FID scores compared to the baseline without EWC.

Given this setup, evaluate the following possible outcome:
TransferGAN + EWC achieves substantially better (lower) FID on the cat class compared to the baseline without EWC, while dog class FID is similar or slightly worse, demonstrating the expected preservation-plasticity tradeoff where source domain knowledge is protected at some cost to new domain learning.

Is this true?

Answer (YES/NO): NO